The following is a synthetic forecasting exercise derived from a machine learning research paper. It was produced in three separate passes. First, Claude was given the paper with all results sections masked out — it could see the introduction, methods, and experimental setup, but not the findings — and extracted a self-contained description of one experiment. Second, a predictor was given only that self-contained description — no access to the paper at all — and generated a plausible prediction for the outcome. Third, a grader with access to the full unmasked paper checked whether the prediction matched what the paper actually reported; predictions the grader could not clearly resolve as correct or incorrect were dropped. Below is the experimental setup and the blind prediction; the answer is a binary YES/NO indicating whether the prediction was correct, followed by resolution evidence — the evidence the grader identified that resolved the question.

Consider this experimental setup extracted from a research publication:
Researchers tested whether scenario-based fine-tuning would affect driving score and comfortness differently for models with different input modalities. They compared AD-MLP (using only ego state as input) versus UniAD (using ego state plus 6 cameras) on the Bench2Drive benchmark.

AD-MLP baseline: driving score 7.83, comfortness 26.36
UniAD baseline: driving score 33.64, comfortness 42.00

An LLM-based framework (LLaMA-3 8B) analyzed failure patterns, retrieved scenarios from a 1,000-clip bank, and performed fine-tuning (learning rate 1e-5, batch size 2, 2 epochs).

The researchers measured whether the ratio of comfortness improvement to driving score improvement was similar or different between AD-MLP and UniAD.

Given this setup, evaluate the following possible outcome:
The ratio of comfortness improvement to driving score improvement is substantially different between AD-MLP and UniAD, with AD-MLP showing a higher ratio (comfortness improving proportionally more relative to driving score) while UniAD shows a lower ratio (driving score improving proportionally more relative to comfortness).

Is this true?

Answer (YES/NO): YES